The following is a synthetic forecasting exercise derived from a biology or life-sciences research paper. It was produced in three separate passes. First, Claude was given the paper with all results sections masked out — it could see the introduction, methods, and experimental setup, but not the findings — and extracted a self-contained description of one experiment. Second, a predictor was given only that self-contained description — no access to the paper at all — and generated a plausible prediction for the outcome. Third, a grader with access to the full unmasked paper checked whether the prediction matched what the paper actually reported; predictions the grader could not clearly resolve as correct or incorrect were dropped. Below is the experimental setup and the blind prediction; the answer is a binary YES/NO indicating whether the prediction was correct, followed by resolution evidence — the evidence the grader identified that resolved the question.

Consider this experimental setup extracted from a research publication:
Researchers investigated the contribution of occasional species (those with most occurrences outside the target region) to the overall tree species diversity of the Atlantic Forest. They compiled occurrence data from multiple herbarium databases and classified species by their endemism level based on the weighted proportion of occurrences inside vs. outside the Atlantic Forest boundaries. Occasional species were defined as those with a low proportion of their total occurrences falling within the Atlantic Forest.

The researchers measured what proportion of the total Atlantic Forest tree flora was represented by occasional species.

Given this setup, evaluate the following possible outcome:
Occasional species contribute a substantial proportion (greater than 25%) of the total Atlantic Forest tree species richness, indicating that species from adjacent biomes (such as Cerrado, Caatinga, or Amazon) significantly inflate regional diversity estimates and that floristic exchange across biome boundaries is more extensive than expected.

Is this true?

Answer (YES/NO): NO